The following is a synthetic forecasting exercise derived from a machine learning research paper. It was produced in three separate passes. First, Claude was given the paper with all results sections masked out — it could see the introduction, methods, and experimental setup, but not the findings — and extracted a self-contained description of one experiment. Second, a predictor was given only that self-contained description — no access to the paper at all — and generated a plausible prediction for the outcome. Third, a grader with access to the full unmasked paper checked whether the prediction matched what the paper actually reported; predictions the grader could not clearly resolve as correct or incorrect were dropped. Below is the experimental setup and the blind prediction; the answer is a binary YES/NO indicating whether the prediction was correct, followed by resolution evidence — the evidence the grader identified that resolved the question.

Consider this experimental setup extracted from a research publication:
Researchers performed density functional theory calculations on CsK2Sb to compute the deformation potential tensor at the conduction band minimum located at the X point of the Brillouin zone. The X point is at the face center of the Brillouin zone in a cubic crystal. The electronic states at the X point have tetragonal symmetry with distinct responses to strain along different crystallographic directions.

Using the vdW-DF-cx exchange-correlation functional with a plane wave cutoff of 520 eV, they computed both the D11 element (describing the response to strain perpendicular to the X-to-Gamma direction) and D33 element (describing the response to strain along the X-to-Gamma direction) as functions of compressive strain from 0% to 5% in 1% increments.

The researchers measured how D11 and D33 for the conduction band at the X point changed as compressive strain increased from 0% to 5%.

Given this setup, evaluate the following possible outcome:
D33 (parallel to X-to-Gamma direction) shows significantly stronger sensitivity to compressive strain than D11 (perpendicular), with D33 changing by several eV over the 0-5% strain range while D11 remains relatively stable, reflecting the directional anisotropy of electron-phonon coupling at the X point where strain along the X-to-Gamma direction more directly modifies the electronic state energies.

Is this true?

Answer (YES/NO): NO